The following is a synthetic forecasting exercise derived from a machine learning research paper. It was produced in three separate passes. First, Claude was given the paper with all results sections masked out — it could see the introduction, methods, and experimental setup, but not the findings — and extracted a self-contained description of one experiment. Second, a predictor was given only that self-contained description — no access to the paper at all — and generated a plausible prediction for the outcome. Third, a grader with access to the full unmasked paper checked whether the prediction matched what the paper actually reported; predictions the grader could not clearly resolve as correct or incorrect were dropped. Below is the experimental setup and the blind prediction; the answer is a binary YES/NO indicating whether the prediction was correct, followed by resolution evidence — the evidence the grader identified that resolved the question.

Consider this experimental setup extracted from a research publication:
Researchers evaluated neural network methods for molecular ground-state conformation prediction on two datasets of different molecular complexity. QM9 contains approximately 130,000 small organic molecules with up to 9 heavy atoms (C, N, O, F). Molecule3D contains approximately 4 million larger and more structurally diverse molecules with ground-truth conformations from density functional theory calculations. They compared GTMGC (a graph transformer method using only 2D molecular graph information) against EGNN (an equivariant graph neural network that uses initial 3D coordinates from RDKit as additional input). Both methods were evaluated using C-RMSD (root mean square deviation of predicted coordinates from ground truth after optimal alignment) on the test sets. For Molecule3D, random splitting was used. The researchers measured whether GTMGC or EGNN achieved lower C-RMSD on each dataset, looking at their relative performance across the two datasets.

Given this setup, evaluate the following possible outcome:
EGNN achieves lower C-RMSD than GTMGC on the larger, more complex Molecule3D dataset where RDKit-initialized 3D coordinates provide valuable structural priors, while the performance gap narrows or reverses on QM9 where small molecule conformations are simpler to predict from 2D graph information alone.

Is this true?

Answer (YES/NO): NO